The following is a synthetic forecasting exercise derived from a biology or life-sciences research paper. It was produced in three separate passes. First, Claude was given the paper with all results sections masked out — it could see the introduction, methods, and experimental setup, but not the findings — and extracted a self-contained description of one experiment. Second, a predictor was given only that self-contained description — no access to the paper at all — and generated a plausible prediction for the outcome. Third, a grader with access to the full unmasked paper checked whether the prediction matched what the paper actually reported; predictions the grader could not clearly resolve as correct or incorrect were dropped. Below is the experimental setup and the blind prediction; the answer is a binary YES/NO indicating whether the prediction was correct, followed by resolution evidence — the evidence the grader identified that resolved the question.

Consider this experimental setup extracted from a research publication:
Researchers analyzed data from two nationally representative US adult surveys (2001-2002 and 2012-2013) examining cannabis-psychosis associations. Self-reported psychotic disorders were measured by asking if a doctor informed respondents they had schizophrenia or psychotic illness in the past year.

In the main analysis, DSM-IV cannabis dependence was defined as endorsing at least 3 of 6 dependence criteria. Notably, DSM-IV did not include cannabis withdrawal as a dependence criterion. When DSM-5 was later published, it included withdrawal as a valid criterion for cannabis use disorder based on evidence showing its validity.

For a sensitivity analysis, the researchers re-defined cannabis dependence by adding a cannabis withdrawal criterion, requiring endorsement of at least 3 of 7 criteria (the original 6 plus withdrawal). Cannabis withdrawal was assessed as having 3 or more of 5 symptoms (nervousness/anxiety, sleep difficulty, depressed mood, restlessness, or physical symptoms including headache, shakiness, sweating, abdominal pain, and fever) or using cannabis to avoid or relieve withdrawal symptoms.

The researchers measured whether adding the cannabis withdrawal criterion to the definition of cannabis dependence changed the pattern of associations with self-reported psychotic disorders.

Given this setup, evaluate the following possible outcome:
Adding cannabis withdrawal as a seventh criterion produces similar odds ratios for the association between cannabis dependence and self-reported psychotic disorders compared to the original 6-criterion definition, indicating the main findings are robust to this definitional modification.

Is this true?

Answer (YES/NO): NO